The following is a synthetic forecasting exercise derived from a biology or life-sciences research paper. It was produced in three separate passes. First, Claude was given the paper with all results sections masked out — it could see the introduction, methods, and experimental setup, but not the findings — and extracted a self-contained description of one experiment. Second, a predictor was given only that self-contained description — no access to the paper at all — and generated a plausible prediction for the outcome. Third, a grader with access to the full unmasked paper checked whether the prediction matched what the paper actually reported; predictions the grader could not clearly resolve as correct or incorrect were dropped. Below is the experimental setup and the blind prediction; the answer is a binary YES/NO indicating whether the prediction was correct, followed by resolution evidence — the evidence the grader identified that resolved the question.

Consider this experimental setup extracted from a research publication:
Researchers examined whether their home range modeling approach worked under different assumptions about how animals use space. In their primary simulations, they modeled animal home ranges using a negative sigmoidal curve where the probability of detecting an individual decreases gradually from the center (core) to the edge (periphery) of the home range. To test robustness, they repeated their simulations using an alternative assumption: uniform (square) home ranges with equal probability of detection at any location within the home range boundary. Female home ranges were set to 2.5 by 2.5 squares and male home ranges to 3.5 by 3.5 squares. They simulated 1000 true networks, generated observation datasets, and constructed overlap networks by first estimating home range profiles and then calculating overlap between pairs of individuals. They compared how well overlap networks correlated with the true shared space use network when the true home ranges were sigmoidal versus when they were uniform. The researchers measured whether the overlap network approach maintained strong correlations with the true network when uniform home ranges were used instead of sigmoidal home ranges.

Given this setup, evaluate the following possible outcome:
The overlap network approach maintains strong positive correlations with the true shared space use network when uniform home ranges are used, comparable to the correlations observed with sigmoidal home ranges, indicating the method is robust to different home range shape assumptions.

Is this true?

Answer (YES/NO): YES